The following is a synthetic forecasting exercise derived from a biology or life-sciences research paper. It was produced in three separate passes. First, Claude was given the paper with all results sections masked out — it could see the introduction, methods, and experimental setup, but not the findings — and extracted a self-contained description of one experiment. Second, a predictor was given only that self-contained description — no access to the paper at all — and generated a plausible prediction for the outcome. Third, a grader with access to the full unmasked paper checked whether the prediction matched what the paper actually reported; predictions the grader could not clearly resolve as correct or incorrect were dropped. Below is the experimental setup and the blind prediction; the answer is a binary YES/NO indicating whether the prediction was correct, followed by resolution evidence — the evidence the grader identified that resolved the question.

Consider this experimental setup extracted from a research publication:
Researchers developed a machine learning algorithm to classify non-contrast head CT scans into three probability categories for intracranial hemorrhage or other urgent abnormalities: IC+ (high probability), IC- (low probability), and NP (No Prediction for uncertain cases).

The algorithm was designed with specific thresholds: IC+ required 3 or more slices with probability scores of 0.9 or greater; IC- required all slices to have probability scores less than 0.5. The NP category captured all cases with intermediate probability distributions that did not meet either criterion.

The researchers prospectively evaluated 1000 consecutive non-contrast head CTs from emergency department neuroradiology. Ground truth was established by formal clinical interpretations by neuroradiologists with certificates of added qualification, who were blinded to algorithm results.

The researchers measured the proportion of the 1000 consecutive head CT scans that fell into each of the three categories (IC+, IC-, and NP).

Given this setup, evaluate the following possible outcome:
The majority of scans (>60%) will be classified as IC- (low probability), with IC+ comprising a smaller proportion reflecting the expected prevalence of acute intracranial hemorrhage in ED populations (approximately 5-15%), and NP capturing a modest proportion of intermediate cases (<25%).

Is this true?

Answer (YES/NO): YES